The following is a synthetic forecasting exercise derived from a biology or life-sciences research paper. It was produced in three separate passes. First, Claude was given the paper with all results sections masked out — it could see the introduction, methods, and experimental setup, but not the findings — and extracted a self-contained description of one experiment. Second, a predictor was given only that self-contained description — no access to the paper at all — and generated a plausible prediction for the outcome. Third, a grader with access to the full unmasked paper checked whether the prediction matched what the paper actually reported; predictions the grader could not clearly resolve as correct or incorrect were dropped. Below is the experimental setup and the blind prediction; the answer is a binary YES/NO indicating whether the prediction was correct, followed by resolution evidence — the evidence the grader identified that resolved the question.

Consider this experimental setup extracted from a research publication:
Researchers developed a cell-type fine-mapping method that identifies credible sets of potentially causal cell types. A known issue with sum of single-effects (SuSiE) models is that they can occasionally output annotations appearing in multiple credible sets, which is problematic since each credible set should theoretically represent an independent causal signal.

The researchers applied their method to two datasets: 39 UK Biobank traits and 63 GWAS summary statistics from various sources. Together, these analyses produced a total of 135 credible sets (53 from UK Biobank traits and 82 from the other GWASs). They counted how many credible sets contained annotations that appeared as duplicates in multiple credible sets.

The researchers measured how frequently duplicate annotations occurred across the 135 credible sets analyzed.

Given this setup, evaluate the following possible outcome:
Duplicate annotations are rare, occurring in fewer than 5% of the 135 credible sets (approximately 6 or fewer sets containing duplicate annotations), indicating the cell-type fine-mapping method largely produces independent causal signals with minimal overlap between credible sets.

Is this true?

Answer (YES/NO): YES